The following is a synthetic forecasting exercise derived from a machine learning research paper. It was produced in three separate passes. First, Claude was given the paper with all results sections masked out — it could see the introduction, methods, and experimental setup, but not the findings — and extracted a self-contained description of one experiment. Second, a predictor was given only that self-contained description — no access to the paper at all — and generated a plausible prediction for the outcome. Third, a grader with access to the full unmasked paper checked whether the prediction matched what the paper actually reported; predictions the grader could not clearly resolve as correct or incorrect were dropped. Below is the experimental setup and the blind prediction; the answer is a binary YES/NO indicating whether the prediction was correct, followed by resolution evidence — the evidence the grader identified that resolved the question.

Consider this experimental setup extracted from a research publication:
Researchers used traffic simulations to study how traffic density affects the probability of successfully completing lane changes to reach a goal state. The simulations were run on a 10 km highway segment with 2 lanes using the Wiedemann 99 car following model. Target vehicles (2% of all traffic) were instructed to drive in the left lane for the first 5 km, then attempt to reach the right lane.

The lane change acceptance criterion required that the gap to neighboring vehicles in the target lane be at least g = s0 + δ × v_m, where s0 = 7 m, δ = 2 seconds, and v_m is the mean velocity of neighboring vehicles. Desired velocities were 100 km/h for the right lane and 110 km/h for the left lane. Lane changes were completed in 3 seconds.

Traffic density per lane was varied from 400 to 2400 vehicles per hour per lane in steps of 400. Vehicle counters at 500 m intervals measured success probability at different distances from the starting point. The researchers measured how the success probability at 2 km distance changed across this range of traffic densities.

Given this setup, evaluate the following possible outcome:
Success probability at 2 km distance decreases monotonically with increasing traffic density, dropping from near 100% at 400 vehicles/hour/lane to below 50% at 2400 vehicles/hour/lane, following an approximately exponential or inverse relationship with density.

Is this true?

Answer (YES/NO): NO